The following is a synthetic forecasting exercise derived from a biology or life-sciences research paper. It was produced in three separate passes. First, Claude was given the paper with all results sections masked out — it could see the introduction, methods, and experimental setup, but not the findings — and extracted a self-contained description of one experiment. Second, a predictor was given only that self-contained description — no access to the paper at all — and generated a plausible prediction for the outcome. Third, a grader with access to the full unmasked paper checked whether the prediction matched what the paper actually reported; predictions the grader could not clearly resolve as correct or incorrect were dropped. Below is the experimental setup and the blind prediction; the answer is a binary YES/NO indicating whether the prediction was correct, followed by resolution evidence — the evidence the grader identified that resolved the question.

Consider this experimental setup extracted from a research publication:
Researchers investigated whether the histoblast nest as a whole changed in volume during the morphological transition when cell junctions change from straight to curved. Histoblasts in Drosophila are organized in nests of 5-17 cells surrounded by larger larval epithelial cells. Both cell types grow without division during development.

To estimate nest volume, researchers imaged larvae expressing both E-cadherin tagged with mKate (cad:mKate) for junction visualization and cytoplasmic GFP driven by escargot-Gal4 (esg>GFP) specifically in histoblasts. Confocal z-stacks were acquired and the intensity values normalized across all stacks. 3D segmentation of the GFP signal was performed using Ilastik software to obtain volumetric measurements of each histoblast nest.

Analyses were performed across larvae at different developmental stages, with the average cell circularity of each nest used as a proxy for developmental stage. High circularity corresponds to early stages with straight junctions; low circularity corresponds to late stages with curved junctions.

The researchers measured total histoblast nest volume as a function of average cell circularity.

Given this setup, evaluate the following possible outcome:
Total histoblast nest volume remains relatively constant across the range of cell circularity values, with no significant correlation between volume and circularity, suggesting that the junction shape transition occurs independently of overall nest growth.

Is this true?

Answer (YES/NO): NO